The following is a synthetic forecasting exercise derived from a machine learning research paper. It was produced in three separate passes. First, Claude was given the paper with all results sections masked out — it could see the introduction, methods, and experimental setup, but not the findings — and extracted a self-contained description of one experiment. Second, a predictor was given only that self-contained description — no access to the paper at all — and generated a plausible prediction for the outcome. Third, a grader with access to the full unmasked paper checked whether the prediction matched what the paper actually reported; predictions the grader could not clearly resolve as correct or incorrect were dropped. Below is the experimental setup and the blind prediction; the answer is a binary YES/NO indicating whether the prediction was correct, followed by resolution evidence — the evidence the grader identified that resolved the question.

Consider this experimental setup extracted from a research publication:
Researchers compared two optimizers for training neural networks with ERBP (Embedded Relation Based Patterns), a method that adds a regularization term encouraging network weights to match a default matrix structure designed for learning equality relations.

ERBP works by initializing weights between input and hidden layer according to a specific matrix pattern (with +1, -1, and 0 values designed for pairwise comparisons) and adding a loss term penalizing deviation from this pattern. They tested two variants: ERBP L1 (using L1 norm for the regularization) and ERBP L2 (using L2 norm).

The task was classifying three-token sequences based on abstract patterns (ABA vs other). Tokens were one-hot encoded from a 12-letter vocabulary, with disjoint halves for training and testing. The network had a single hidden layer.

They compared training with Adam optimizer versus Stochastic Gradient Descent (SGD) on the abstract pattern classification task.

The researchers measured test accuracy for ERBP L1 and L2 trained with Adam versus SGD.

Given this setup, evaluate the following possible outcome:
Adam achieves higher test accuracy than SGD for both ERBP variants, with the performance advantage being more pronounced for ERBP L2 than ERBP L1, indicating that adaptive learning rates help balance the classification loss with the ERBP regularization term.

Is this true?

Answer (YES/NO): YES